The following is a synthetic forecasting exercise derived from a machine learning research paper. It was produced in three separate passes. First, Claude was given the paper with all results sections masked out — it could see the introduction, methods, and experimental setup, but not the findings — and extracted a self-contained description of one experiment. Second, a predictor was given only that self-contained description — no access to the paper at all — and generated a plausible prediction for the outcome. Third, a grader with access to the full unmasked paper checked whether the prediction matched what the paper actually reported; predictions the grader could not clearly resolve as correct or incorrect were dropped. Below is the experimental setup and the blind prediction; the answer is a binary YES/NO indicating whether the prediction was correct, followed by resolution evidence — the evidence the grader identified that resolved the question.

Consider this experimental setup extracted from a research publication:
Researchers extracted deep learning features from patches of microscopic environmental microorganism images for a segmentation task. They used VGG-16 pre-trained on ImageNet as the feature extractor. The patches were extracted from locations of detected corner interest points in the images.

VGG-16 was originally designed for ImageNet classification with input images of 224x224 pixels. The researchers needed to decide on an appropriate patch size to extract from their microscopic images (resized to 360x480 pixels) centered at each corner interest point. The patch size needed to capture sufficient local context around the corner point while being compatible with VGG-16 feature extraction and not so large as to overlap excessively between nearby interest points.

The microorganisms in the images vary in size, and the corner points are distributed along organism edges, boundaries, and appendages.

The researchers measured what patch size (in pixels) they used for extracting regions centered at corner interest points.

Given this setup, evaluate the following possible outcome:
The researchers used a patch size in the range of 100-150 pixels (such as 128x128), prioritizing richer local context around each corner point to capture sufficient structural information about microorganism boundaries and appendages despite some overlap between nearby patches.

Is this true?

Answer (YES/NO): NO